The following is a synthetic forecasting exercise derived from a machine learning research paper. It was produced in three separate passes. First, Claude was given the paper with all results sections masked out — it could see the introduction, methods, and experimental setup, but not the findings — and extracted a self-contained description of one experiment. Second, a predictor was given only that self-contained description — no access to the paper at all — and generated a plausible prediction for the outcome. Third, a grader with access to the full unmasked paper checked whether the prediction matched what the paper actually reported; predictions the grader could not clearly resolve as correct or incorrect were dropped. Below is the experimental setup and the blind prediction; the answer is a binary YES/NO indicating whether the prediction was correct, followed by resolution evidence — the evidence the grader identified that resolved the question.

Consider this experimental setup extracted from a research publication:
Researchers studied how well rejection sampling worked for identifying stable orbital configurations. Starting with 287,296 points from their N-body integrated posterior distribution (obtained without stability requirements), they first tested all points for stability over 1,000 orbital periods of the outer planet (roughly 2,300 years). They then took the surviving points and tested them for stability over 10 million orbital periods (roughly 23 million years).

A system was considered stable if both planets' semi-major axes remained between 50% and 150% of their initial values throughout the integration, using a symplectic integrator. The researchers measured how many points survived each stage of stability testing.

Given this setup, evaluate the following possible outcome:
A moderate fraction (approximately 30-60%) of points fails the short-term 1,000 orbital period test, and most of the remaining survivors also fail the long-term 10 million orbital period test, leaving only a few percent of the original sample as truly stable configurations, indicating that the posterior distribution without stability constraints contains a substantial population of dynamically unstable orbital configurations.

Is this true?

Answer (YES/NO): NO